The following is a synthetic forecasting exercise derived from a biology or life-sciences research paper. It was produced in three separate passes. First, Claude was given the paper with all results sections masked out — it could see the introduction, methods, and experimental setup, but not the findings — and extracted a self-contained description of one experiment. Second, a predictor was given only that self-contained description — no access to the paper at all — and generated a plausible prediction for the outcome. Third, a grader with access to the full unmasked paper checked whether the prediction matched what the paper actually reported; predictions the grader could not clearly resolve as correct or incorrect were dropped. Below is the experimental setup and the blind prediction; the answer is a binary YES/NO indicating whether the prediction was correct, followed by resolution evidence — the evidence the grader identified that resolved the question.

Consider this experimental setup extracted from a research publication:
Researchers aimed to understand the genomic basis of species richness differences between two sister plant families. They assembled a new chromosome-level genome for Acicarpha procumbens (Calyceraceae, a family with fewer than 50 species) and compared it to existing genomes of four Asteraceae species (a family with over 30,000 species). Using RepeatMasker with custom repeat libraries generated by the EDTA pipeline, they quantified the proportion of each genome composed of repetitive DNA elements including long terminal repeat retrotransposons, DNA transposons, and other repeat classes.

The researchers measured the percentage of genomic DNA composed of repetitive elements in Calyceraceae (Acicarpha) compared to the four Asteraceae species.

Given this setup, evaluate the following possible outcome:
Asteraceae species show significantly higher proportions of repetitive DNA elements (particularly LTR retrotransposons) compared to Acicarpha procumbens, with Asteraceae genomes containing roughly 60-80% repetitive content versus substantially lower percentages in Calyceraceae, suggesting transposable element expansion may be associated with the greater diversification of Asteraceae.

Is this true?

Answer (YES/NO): NO